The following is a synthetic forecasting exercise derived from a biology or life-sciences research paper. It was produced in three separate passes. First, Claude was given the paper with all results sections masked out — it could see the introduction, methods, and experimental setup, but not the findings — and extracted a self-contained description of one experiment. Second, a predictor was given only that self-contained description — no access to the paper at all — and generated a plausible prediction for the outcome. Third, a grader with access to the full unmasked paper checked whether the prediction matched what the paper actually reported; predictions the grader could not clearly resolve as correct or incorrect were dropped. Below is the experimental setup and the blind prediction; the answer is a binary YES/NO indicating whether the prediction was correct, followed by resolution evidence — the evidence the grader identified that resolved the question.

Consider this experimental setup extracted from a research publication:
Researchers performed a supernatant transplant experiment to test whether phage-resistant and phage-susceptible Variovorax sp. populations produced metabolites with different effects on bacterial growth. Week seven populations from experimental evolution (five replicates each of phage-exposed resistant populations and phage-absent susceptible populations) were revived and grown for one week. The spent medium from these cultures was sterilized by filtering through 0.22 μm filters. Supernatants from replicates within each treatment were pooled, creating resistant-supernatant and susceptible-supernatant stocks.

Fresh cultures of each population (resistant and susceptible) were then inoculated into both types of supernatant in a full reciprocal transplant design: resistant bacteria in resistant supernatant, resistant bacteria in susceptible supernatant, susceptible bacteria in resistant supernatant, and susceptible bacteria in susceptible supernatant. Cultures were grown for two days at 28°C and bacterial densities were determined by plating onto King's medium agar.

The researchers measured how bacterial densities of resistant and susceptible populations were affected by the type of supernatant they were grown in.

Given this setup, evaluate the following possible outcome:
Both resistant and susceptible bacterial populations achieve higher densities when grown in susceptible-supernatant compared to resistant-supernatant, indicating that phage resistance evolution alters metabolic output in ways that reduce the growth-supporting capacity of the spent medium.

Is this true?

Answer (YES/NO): NO